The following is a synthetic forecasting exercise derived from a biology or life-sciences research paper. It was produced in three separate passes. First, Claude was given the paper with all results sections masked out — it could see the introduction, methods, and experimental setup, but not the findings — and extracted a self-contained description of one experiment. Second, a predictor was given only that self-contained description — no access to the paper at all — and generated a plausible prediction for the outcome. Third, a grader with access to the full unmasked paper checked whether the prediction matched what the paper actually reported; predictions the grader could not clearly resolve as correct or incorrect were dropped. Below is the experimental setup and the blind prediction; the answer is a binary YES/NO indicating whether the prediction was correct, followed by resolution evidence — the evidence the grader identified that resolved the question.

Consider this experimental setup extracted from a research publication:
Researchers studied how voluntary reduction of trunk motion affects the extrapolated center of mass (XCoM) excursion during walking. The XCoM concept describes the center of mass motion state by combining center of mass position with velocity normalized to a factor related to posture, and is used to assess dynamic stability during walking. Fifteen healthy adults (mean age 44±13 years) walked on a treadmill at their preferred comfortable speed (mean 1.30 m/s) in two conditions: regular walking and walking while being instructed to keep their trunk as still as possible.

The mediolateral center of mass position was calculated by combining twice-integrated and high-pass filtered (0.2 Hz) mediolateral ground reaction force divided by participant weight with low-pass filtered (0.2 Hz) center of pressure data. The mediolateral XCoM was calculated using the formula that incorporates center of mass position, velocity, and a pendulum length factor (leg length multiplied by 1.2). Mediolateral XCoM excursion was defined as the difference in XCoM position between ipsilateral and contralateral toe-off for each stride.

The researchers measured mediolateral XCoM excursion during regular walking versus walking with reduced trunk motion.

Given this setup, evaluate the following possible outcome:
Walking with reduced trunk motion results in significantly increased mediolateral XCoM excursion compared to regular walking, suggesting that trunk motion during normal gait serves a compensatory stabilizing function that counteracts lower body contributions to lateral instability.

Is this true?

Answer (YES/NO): NO